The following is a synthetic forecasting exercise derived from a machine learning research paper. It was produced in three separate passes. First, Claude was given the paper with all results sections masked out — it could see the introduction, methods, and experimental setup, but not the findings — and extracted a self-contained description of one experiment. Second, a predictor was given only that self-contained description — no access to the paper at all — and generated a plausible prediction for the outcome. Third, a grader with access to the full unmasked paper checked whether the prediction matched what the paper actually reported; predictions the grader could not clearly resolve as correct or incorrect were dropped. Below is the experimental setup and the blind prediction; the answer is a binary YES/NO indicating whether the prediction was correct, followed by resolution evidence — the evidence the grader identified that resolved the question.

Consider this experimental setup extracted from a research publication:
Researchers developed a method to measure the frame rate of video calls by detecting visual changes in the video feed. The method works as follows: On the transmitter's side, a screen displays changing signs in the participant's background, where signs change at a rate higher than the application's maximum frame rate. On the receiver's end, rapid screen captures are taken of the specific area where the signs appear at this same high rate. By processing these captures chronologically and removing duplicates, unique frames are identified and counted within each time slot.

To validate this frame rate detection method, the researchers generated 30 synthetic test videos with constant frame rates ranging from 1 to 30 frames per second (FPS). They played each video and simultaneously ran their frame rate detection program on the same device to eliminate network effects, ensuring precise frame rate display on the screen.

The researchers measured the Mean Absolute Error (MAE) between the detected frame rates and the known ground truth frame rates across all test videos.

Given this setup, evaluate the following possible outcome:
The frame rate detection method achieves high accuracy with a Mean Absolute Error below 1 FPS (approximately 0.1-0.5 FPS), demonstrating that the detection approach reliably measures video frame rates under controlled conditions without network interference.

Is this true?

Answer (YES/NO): NO